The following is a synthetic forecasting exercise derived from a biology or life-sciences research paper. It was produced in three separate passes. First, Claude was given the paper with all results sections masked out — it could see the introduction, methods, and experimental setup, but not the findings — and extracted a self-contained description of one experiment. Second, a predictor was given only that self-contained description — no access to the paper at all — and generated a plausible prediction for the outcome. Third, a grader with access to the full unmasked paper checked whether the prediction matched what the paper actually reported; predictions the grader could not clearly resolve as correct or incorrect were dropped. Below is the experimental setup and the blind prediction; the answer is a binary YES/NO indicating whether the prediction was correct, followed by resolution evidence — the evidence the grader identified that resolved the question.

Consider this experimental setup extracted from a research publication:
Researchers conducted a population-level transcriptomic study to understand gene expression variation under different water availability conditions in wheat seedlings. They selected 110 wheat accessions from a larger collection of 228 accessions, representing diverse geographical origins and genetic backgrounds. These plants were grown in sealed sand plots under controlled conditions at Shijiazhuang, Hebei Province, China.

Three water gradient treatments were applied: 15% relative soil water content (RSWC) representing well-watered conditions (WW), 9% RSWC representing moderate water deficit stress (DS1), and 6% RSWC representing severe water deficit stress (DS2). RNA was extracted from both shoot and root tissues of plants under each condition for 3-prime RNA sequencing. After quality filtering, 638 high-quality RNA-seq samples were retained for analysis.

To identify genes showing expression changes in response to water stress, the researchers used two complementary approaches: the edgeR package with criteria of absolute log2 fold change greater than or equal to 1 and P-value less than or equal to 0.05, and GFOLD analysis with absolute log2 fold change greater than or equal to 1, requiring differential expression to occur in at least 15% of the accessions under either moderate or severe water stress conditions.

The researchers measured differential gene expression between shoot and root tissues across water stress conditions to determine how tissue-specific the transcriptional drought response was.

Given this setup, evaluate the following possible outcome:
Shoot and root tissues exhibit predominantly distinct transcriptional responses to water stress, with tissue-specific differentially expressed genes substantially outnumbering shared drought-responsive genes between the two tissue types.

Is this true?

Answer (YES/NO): YES